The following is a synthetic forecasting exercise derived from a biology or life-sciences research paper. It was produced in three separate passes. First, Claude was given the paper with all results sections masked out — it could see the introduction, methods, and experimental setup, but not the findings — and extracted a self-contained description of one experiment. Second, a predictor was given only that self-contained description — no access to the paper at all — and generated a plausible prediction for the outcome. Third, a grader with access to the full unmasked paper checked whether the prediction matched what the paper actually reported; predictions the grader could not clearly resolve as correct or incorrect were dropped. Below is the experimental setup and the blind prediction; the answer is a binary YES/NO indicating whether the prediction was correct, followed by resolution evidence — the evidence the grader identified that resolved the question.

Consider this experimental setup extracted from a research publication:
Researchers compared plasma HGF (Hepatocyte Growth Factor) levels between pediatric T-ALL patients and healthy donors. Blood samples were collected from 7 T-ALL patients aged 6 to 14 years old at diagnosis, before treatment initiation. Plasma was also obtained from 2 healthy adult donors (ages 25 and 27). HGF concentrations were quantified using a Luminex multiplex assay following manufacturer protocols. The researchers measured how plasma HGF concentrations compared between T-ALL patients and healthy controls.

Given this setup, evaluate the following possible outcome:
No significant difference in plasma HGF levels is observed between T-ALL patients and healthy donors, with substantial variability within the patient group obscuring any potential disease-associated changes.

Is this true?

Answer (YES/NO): NO